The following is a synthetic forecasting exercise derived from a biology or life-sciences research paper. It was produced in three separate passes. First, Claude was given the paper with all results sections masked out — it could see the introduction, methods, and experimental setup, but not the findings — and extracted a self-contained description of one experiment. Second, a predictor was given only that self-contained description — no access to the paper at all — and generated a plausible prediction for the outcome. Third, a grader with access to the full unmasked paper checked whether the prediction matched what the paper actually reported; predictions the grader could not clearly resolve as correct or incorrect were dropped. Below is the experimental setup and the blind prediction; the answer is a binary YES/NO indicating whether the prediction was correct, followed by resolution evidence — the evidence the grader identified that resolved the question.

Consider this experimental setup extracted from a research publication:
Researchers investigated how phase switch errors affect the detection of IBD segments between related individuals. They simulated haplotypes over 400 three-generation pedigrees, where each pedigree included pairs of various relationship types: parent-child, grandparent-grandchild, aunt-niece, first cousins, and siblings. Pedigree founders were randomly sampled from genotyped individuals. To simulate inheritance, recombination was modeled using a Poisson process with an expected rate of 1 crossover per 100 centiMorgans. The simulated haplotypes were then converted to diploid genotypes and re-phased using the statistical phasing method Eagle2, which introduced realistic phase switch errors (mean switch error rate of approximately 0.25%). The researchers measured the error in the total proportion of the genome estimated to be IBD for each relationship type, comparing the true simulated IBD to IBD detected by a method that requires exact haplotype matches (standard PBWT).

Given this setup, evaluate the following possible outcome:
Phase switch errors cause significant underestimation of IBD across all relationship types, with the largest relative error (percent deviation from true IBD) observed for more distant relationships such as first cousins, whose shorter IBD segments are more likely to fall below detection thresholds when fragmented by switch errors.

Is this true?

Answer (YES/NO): NO